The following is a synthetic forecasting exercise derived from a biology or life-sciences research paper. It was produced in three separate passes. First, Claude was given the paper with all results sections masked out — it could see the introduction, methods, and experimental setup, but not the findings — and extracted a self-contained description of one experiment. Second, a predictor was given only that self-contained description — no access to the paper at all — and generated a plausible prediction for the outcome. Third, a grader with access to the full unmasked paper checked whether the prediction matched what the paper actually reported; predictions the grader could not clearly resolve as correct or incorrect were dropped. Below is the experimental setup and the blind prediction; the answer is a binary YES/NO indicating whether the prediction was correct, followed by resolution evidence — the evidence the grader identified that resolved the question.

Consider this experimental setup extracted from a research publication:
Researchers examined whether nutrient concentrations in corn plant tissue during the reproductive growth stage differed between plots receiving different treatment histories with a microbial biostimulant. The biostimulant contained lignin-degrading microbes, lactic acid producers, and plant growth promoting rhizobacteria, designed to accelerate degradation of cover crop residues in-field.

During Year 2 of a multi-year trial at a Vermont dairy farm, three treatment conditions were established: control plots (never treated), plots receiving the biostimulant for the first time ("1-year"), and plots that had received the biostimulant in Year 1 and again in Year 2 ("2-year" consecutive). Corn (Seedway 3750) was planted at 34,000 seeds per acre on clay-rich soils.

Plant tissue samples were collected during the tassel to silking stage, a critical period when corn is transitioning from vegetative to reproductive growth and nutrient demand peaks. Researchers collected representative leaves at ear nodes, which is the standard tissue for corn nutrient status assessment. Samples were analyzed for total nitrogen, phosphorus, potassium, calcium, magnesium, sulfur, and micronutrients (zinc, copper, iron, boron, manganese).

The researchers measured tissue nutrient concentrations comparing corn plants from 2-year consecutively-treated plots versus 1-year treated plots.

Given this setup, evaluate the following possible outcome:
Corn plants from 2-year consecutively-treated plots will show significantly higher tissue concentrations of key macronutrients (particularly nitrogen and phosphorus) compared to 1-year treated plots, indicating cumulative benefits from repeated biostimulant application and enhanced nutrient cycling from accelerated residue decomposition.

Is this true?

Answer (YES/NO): NO